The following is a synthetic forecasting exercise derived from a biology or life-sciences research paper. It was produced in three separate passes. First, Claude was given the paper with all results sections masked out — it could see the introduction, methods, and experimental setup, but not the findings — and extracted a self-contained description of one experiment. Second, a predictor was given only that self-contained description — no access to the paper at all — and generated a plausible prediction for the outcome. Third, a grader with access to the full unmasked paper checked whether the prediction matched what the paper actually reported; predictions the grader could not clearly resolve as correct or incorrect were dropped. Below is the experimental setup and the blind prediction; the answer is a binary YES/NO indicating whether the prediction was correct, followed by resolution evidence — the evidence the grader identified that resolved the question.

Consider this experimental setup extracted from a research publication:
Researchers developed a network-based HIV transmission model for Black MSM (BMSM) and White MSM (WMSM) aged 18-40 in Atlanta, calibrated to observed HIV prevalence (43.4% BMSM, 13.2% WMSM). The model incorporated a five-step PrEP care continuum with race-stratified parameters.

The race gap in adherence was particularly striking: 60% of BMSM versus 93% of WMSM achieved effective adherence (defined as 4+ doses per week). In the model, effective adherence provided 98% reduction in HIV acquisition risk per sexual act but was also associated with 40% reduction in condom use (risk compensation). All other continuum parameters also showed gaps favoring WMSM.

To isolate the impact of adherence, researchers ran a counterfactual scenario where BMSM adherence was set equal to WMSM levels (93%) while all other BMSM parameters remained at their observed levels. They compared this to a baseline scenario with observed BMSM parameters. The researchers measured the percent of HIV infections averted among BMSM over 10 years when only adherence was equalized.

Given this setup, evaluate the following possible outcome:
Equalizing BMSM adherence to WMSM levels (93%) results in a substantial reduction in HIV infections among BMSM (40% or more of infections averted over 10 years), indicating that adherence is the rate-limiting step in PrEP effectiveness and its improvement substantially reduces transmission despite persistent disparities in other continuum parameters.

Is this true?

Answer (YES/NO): NO